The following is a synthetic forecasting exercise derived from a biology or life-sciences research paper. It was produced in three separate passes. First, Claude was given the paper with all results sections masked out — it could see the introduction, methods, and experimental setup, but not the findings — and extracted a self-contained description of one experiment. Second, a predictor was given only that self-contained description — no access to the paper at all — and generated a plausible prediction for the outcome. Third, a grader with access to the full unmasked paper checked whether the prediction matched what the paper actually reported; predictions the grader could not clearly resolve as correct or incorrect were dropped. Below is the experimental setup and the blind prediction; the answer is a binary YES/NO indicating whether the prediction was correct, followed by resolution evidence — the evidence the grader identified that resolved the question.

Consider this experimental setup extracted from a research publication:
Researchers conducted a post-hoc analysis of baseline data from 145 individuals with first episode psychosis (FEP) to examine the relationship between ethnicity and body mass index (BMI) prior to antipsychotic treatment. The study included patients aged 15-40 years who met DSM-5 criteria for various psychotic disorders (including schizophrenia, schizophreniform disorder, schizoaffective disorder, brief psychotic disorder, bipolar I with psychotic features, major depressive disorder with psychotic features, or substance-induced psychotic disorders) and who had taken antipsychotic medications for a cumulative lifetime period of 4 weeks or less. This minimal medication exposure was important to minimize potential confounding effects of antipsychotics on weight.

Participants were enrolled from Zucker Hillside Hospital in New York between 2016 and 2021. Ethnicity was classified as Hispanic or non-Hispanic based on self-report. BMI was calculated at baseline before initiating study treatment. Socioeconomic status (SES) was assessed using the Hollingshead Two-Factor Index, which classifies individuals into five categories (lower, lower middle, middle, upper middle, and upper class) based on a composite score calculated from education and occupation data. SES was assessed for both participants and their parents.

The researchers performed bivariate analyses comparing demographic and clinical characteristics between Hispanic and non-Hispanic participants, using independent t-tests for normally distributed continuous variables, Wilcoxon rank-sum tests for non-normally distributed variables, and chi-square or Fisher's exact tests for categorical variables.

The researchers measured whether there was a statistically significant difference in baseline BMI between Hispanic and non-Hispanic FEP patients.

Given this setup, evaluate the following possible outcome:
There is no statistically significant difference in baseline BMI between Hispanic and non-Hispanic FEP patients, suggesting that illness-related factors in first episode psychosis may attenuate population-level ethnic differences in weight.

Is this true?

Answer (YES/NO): NO